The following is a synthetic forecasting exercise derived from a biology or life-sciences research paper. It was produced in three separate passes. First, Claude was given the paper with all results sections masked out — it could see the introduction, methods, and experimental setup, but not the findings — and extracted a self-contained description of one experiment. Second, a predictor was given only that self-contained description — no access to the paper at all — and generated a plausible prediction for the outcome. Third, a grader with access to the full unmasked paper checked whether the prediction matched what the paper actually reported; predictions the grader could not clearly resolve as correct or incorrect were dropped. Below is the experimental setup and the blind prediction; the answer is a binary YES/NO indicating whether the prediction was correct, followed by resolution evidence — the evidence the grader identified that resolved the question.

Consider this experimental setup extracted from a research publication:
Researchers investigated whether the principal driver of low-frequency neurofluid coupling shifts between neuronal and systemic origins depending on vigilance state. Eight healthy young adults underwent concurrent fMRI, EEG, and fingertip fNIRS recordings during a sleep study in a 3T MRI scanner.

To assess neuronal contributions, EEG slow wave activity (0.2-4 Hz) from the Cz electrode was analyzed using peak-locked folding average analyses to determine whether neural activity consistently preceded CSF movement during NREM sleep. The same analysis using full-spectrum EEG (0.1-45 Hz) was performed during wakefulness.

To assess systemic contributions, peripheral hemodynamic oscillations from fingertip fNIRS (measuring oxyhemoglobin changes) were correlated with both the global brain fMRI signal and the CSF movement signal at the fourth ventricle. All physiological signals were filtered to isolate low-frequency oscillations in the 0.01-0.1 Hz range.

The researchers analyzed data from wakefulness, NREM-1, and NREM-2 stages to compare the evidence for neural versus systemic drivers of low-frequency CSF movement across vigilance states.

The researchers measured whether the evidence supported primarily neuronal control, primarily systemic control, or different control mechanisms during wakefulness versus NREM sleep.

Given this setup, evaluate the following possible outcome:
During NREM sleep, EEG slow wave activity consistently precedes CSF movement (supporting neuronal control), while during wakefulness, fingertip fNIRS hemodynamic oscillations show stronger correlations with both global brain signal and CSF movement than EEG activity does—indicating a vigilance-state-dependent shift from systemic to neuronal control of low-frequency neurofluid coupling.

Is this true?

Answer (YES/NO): NO